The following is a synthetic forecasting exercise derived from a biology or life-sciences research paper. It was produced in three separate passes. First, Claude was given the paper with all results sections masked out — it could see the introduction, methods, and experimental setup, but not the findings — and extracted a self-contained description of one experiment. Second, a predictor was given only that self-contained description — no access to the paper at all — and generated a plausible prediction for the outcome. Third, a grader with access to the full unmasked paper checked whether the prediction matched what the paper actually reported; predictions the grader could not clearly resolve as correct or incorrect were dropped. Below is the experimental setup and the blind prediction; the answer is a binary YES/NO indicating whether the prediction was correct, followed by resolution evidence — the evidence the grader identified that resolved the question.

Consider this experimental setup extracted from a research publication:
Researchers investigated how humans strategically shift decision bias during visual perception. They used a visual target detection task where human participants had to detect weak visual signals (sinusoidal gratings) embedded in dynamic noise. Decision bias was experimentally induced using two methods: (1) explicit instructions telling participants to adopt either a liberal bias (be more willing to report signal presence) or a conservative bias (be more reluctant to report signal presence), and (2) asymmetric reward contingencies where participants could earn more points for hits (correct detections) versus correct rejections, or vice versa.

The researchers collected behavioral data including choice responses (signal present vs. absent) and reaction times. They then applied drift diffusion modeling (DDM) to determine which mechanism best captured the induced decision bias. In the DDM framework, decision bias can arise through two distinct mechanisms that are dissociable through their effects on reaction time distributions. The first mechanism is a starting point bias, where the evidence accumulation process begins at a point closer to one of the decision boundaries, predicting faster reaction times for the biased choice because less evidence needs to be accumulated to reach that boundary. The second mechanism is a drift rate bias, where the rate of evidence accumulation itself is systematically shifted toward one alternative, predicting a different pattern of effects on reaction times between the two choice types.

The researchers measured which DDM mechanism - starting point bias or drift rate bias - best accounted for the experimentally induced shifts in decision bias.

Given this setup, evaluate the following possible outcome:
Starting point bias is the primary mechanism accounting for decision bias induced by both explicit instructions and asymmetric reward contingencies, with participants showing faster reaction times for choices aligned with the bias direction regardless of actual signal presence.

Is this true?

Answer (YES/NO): NO